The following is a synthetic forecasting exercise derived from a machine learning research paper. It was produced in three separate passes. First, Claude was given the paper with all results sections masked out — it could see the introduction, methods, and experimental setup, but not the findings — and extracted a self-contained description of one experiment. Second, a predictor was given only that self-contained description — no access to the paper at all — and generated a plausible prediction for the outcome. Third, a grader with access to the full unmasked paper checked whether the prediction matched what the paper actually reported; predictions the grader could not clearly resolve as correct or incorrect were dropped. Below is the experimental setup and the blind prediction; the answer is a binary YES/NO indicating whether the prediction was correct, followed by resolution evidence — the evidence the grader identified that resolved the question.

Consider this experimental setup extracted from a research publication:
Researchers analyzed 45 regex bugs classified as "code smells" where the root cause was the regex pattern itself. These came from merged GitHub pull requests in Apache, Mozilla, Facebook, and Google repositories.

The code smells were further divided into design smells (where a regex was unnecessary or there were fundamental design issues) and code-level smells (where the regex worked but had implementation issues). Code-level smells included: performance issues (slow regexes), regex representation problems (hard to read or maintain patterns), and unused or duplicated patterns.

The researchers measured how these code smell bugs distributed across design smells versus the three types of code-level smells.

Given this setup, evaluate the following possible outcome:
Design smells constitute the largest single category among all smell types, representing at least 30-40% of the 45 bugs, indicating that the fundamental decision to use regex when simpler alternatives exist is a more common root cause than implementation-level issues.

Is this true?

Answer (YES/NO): NO